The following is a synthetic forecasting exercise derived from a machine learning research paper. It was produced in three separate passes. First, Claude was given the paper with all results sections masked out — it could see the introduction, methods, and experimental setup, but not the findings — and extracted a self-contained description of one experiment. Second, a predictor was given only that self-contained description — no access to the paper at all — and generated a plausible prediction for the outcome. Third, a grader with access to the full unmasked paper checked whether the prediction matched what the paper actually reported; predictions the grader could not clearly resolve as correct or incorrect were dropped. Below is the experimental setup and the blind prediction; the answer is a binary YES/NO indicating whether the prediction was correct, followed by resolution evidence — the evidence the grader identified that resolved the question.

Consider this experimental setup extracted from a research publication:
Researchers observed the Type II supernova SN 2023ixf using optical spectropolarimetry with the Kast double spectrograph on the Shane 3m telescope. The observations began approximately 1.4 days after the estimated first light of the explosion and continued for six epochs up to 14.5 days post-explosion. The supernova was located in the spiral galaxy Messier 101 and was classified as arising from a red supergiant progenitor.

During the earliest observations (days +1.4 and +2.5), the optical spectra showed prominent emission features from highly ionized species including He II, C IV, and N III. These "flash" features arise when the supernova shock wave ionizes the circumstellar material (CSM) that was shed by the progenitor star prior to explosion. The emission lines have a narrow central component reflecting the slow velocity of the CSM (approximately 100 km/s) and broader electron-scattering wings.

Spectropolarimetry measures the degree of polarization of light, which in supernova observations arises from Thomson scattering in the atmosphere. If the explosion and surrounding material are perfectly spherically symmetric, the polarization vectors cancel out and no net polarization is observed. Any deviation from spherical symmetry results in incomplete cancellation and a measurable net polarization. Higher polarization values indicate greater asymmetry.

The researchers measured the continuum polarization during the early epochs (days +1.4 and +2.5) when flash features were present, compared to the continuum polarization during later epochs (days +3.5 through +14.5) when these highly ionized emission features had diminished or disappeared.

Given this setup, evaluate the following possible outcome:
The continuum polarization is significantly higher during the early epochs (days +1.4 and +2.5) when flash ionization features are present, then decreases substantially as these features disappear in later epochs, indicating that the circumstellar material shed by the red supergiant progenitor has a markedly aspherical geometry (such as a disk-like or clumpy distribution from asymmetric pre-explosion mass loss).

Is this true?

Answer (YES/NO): YES